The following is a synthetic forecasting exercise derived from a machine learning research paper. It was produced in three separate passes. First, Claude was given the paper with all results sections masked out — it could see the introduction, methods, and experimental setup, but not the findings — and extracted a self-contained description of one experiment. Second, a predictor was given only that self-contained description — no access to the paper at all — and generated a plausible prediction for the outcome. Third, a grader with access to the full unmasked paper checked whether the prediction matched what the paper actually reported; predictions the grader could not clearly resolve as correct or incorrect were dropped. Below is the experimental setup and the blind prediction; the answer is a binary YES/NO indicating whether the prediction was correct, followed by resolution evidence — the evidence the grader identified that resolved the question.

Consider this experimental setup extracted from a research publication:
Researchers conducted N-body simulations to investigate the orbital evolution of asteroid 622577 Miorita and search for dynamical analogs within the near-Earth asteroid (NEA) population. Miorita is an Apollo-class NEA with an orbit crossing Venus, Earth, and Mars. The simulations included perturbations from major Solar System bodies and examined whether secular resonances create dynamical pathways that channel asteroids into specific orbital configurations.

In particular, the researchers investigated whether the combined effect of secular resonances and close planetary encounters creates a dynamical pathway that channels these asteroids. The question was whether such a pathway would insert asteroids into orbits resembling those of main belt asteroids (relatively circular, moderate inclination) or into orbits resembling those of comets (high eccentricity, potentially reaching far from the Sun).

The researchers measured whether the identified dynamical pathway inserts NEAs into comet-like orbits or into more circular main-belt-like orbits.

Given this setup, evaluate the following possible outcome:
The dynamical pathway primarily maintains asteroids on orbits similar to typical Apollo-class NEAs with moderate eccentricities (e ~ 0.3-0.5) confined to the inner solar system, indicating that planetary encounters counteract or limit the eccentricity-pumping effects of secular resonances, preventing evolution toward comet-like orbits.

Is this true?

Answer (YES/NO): NO